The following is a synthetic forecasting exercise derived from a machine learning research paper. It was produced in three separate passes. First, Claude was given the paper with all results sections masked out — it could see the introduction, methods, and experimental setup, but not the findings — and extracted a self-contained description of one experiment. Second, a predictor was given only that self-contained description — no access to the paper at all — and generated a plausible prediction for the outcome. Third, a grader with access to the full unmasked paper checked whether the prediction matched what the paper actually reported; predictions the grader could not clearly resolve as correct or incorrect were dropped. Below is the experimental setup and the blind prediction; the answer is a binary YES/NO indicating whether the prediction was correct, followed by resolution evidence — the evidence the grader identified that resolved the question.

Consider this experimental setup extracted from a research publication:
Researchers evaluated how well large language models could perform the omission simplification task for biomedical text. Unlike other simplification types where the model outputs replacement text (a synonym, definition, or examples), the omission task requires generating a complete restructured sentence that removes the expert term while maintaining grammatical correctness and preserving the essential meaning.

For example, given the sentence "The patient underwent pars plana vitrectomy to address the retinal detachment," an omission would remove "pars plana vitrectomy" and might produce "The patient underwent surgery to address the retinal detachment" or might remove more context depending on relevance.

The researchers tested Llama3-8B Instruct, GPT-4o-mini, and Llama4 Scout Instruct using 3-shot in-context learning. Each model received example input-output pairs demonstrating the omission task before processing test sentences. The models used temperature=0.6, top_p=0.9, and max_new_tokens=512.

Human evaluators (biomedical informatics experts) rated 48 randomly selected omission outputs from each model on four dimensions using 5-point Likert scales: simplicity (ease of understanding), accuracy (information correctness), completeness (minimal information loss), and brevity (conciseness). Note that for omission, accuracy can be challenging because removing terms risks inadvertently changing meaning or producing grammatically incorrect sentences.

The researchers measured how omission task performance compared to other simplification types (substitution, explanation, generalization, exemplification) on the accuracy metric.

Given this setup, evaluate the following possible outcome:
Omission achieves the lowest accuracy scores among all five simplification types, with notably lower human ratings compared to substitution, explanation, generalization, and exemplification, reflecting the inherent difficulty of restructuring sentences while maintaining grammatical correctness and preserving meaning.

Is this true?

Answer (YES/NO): NO